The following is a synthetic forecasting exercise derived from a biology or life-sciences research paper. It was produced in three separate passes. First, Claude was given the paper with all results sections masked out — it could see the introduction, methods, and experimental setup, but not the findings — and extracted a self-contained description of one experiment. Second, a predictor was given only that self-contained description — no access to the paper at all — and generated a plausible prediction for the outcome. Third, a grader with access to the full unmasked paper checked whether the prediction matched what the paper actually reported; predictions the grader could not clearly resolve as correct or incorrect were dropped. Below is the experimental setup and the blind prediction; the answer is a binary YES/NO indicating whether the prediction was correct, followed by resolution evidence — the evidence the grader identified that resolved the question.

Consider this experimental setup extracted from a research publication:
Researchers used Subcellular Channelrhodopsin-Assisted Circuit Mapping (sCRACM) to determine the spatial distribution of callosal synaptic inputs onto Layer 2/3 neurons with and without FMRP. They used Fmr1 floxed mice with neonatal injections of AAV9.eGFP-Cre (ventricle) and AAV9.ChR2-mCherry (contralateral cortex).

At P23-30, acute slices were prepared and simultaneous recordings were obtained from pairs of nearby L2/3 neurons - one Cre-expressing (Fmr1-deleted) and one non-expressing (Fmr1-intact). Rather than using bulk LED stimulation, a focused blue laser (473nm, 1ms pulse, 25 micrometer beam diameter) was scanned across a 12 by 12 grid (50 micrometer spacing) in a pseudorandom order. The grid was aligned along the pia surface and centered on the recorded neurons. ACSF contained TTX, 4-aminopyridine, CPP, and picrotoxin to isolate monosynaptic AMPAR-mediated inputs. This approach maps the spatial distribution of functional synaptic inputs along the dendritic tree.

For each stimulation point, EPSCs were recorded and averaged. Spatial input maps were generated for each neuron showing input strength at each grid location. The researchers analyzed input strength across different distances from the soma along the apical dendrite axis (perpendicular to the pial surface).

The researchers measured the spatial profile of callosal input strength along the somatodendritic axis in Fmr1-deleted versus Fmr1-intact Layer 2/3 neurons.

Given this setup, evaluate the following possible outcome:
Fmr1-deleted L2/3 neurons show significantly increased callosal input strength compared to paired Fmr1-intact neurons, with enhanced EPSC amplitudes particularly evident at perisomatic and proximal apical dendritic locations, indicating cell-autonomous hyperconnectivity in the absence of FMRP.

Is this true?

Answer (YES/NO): NO